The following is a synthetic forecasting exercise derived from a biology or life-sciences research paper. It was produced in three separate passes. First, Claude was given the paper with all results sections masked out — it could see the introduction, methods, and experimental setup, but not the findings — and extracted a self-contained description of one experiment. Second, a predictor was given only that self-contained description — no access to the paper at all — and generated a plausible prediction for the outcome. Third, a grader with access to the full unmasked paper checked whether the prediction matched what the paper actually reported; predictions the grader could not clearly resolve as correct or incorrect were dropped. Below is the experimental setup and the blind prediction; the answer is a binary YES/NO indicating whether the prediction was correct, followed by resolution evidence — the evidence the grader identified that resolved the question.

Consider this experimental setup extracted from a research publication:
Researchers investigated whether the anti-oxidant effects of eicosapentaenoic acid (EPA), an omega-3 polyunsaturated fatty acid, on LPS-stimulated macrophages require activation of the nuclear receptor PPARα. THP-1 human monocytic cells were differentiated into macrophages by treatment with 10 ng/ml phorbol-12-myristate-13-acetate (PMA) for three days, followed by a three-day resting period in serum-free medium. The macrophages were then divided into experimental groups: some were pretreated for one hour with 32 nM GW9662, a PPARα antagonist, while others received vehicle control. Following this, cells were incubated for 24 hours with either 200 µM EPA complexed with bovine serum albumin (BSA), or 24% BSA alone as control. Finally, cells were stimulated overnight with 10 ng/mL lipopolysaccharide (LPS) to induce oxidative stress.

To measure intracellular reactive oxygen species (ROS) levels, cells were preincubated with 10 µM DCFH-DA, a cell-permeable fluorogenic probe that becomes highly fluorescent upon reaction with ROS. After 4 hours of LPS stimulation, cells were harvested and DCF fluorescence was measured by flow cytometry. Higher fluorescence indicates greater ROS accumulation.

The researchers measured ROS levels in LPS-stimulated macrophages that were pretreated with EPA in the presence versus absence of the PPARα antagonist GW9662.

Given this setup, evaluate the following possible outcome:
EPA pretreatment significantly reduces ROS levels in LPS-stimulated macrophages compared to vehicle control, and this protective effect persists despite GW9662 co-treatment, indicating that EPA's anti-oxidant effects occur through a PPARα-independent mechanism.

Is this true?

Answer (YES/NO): NO